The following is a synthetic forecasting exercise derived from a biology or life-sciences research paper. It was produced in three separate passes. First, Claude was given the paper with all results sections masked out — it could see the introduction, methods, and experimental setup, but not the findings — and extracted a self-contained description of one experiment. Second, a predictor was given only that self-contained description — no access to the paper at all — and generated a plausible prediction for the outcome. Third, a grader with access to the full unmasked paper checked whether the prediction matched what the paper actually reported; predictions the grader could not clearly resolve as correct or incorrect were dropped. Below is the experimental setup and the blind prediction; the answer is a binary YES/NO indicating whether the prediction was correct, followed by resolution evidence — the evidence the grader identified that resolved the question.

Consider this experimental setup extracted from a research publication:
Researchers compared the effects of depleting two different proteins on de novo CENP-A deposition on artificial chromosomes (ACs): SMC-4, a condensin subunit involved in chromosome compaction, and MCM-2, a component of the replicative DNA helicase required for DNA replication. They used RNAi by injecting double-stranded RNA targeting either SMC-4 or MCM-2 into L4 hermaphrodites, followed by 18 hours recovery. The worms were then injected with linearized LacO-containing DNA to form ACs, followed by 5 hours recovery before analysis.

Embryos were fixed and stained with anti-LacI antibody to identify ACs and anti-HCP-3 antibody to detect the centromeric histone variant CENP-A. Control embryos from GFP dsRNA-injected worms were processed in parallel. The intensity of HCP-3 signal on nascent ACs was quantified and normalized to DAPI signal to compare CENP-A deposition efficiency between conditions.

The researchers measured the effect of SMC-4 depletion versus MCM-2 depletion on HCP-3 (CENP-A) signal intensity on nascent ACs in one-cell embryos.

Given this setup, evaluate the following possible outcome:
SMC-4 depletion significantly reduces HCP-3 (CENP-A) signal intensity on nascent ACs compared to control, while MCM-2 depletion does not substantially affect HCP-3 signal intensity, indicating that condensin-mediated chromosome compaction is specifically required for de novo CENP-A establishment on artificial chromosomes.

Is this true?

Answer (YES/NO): YES